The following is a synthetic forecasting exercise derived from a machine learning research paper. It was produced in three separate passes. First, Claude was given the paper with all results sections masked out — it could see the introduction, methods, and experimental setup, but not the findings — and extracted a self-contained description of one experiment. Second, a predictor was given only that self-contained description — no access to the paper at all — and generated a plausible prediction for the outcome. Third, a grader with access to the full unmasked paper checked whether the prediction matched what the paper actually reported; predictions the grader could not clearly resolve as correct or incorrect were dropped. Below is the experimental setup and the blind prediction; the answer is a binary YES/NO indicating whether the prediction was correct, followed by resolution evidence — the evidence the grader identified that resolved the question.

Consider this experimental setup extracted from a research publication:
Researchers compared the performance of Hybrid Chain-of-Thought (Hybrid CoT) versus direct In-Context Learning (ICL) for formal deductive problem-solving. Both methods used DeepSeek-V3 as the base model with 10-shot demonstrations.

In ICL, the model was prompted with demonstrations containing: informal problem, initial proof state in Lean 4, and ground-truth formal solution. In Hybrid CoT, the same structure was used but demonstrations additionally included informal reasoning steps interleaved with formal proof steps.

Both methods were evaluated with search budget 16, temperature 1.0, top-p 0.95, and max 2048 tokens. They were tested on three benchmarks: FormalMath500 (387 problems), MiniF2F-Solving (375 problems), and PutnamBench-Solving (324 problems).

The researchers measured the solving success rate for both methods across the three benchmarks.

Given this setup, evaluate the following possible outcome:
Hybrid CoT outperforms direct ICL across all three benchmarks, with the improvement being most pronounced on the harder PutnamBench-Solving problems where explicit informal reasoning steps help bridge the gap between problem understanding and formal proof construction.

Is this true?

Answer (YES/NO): NO